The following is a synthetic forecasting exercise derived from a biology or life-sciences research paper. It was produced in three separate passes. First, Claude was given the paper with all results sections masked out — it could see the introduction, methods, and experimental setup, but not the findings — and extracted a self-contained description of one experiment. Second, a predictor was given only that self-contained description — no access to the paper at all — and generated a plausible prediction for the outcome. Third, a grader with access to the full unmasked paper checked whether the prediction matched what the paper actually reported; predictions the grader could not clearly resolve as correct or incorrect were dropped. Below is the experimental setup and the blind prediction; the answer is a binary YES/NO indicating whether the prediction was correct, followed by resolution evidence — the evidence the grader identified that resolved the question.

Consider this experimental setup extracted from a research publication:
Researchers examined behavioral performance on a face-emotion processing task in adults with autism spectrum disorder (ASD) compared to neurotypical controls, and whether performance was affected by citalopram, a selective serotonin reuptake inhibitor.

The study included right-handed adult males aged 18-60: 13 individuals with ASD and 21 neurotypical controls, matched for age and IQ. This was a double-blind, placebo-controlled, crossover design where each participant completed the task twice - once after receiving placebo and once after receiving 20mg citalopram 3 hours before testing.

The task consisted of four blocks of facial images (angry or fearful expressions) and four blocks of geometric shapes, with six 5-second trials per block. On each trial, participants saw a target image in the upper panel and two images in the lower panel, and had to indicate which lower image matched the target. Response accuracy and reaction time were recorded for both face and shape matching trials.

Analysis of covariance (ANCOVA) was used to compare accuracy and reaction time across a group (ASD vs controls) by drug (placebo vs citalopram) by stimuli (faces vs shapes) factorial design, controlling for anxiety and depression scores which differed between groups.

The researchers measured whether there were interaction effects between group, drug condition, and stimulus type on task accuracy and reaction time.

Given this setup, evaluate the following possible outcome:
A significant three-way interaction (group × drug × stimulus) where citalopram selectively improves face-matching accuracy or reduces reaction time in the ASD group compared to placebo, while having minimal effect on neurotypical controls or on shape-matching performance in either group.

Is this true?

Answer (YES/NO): NO